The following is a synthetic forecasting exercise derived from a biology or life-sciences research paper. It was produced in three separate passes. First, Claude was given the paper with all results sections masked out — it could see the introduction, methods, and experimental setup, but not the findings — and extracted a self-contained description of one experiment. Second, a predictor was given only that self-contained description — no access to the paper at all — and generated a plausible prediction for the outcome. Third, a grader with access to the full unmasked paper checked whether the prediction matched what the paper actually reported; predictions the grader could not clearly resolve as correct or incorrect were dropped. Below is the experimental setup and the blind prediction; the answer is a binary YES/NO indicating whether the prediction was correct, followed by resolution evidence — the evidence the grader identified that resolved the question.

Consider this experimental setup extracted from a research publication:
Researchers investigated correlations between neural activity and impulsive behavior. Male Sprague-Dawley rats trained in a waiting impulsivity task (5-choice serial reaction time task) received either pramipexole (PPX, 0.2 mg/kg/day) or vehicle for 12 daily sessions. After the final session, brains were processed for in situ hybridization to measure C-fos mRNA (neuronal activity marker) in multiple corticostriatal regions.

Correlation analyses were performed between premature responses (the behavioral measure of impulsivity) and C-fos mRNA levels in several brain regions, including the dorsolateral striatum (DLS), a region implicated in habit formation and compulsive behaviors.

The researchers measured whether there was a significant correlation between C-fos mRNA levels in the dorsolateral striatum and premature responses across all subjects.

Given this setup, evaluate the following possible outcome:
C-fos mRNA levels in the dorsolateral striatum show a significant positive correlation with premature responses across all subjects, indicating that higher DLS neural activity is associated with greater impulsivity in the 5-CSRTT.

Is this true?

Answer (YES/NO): NO